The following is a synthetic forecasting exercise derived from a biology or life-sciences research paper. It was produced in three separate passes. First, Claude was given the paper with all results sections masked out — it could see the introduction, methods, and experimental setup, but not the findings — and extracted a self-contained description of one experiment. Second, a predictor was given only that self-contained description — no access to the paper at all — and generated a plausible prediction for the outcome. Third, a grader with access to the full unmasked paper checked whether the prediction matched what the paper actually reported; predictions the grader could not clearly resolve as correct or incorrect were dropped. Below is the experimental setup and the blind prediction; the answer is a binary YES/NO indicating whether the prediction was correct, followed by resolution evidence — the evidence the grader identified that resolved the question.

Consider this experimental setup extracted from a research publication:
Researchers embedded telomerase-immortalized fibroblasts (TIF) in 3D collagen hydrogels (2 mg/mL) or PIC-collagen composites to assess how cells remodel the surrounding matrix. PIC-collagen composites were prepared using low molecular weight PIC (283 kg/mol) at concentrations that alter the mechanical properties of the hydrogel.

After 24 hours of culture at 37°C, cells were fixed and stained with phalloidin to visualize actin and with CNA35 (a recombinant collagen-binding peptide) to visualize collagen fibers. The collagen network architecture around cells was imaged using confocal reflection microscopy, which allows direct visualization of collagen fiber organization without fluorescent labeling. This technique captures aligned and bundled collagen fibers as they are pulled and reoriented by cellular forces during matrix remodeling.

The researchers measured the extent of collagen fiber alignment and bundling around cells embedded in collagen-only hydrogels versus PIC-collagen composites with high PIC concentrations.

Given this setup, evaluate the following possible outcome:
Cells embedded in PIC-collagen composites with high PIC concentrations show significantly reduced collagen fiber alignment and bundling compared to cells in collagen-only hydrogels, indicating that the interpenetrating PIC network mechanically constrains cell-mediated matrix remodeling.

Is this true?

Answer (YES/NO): YES